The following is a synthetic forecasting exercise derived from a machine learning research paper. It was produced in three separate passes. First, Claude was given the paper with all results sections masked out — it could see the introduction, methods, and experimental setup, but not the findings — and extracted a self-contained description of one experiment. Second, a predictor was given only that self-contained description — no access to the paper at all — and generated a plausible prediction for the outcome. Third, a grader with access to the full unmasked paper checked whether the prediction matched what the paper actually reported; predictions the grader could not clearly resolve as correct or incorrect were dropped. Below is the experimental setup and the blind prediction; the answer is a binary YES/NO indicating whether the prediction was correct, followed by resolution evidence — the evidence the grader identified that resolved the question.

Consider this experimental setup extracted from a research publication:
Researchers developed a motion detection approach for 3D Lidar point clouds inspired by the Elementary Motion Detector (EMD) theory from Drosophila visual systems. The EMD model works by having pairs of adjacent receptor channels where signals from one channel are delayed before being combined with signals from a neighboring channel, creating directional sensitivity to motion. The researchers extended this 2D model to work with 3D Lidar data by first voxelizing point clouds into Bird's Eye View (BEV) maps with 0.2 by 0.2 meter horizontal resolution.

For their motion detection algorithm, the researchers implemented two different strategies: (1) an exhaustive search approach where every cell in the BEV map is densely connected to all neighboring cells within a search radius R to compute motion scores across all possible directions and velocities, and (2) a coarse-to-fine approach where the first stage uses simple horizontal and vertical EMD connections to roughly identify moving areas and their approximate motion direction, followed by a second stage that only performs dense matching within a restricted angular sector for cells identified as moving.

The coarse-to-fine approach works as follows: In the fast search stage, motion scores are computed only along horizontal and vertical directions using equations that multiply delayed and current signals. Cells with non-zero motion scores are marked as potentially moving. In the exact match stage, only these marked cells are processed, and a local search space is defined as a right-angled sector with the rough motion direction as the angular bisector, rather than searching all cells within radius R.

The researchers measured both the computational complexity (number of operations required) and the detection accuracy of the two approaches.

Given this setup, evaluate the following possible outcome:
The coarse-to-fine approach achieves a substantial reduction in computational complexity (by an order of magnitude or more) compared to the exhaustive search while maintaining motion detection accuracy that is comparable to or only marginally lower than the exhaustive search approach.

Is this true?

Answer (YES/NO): NO